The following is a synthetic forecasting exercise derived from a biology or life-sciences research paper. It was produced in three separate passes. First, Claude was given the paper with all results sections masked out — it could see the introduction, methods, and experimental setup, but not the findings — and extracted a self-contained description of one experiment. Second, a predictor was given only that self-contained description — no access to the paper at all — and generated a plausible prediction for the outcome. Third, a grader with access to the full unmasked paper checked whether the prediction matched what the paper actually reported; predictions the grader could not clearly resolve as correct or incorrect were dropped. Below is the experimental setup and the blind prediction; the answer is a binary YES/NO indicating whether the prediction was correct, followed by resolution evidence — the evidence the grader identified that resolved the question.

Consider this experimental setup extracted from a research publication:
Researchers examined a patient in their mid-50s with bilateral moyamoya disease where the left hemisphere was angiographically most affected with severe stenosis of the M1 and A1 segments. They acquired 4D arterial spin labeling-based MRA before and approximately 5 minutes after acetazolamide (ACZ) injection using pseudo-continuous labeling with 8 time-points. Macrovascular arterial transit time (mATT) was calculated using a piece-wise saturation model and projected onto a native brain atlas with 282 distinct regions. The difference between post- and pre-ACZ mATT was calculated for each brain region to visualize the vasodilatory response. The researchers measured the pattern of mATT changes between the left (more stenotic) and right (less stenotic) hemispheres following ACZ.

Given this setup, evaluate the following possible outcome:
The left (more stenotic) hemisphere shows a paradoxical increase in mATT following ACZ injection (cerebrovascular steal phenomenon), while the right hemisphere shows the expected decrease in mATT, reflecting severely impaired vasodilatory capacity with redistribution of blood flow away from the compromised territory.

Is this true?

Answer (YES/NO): NO